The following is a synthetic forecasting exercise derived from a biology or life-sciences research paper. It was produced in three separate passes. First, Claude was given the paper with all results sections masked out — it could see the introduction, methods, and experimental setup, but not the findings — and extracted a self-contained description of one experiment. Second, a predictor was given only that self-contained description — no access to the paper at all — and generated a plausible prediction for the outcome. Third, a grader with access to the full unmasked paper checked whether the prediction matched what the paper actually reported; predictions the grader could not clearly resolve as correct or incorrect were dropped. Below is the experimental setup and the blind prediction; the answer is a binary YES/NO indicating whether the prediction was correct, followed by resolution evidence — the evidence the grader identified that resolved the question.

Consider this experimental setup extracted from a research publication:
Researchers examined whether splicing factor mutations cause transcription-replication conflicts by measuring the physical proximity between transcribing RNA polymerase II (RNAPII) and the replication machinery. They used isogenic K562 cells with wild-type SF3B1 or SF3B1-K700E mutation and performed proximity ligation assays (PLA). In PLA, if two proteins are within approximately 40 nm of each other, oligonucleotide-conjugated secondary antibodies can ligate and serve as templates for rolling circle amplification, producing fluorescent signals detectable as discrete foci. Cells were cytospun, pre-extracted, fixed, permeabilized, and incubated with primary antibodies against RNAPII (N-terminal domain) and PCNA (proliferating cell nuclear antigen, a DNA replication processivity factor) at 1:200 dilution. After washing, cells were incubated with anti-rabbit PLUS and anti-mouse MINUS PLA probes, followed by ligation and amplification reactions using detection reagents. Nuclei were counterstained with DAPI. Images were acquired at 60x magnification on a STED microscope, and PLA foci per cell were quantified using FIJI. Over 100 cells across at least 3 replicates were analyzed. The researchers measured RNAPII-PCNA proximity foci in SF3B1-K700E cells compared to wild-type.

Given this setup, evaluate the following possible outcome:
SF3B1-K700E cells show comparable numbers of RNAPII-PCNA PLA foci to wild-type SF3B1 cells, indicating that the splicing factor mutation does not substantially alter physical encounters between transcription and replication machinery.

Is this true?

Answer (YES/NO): NO